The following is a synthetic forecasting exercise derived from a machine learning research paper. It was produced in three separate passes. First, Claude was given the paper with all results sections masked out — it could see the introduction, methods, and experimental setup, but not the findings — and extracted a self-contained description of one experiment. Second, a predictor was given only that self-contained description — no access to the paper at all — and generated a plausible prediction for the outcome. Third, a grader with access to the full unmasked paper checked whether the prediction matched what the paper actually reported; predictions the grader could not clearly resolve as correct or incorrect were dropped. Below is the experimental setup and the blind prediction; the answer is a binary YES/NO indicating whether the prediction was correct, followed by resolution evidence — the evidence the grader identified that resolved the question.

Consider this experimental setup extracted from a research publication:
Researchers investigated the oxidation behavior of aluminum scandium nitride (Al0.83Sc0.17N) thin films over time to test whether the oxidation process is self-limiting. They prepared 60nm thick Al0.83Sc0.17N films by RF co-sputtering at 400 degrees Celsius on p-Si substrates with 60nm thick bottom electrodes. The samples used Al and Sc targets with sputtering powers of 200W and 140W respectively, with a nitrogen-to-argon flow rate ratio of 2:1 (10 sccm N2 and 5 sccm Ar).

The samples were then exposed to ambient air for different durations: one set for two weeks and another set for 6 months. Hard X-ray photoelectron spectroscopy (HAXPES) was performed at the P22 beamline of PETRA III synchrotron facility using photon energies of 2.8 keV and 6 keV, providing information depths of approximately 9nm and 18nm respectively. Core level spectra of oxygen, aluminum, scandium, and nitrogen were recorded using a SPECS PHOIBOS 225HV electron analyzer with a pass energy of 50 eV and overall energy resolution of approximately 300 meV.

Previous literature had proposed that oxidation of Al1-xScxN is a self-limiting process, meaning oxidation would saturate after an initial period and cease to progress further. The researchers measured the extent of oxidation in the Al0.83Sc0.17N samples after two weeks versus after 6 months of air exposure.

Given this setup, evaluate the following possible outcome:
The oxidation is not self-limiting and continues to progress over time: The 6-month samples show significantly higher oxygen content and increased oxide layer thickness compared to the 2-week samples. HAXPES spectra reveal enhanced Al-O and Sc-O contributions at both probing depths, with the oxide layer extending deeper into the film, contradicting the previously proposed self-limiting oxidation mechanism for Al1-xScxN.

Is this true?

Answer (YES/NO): YES